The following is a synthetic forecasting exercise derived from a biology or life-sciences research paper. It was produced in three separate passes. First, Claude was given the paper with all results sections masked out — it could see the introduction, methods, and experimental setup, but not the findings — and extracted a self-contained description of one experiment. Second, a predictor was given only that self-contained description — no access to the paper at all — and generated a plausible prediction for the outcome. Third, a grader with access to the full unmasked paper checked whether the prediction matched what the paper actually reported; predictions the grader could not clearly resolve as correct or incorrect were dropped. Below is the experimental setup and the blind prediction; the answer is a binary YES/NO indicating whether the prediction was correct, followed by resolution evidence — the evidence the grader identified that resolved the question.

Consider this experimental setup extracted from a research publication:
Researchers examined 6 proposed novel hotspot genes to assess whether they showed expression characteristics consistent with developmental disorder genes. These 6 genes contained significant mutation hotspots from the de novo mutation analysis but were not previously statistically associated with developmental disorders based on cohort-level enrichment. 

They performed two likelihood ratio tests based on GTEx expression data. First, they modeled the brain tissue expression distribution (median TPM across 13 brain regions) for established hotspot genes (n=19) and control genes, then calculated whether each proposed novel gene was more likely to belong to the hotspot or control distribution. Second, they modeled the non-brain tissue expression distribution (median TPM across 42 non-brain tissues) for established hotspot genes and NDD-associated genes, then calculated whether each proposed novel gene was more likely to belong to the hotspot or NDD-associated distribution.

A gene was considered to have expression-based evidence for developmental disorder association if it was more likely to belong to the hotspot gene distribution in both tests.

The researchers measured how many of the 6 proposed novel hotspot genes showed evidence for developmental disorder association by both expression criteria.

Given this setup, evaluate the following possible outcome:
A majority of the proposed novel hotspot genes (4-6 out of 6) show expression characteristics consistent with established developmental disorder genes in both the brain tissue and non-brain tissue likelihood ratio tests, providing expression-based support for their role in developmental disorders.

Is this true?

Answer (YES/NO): NO